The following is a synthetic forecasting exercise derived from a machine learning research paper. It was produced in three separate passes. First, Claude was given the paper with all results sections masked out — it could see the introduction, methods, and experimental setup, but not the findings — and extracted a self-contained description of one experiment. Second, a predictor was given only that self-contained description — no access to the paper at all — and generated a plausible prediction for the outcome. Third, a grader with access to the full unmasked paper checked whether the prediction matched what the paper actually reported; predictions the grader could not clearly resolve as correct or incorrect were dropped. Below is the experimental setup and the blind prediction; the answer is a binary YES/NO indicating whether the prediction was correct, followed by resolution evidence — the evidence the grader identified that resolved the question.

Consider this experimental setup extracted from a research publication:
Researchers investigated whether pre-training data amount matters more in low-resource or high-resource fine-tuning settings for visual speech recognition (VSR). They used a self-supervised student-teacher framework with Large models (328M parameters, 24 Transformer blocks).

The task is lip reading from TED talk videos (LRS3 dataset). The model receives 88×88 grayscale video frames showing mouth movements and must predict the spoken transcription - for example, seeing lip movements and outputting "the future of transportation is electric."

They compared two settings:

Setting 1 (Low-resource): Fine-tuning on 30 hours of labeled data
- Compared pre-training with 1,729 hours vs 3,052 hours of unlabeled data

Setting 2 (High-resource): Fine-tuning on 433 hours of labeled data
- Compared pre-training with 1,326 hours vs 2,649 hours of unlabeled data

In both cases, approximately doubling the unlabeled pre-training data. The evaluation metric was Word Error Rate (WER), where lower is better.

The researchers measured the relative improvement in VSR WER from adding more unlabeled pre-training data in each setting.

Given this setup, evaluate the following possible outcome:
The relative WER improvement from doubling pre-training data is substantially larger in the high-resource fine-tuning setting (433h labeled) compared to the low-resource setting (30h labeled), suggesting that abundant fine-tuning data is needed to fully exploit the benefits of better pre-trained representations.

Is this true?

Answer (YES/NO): NO